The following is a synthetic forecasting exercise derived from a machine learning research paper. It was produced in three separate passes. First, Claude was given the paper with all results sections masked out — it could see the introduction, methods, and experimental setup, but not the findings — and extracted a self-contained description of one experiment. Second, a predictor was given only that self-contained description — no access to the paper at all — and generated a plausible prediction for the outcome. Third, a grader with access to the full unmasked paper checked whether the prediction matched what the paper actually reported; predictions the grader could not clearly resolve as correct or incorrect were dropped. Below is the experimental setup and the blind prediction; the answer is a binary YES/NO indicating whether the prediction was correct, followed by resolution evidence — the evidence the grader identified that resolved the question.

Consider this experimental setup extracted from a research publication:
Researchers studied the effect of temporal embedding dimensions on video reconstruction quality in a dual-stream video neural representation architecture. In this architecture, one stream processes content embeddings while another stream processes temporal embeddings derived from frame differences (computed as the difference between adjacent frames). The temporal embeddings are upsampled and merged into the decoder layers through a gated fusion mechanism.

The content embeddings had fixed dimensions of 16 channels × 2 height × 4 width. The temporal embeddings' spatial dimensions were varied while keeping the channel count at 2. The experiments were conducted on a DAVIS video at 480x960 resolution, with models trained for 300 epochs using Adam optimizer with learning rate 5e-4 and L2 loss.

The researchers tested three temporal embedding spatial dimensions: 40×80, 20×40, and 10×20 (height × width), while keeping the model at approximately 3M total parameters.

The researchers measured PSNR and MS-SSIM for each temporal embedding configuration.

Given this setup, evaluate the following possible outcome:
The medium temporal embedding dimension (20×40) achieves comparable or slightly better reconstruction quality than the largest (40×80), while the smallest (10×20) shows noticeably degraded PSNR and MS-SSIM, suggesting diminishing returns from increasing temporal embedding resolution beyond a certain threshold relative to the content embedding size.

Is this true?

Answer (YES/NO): NO